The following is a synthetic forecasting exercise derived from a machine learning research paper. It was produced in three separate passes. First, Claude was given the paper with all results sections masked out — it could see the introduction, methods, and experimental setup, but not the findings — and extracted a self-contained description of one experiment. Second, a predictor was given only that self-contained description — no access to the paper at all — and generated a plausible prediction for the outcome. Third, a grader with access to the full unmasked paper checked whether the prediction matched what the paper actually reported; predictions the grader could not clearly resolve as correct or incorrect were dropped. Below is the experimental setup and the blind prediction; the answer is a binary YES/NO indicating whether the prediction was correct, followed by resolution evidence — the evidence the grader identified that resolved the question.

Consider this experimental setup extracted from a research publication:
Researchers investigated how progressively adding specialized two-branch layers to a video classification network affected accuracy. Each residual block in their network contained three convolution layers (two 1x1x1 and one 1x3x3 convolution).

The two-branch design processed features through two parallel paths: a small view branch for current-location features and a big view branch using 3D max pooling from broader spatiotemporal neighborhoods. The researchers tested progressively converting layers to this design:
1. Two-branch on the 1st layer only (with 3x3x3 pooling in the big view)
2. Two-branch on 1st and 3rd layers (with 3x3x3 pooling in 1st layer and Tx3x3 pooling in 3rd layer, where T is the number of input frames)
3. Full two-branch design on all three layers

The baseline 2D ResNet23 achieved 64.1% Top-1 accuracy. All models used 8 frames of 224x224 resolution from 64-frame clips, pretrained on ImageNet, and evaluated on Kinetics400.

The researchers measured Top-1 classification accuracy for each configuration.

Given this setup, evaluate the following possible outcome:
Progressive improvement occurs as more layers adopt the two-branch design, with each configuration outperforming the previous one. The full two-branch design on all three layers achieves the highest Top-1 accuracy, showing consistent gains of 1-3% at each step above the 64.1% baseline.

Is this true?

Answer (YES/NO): NO